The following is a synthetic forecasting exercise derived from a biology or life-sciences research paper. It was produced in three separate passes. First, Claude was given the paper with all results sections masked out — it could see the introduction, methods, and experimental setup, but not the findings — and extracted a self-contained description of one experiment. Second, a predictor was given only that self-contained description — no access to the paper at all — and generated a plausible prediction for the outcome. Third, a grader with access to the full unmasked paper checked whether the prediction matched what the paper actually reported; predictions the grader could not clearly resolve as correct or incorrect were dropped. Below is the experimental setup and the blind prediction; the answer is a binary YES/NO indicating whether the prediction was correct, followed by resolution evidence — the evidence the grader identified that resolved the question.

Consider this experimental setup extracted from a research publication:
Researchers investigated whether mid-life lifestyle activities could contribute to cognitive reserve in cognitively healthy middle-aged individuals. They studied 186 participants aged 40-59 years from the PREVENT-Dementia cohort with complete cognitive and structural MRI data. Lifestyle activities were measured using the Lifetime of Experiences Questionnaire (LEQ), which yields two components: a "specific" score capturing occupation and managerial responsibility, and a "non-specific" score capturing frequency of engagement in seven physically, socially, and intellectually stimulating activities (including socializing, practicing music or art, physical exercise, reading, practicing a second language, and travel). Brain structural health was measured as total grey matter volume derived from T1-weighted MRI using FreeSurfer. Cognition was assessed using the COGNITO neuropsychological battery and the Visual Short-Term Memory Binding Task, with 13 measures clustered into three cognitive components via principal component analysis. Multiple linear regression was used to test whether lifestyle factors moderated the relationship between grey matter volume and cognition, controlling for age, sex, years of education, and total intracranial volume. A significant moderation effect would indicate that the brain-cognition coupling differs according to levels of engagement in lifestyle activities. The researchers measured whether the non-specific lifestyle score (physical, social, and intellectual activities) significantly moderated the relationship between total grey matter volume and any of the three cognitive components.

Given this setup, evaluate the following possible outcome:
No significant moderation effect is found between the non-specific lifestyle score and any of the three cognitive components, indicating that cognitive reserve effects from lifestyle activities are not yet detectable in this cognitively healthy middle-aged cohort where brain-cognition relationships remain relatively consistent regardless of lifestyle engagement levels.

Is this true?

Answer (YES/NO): YES